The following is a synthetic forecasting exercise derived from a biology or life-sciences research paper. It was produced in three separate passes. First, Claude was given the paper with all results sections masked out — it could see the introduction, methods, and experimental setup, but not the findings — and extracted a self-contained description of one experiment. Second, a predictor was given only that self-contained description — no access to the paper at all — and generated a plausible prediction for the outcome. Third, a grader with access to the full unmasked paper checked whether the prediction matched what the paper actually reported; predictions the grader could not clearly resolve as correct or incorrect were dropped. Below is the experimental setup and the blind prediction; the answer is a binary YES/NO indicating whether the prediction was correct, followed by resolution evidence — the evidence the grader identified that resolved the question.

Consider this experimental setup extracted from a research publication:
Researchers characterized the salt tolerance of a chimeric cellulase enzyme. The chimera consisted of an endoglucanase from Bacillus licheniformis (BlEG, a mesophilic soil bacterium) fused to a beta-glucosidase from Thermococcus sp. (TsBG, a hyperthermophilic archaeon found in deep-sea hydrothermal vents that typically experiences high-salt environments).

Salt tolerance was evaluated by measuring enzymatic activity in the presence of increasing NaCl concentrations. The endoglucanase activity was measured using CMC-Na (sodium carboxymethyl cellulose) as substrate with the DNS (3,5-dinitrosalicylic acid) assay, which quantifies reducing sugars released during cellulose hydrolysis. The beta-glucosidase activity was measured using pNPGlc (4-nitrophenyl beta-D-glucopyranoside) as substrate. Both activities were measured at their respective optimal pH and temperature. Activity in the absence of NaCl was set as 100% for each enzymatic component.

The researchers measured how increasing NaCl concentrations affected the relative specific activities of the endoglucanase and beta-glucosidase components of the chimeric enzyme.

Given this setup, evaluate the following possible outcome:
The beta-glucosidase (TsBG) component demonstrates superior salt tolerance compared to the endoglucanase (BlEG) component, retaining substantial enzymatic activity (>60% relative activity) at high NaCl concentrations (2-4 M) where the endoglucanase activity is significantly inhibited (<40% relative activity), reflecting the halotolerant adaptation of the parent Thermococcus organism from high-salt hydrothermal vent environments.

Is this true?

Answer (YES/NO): NO